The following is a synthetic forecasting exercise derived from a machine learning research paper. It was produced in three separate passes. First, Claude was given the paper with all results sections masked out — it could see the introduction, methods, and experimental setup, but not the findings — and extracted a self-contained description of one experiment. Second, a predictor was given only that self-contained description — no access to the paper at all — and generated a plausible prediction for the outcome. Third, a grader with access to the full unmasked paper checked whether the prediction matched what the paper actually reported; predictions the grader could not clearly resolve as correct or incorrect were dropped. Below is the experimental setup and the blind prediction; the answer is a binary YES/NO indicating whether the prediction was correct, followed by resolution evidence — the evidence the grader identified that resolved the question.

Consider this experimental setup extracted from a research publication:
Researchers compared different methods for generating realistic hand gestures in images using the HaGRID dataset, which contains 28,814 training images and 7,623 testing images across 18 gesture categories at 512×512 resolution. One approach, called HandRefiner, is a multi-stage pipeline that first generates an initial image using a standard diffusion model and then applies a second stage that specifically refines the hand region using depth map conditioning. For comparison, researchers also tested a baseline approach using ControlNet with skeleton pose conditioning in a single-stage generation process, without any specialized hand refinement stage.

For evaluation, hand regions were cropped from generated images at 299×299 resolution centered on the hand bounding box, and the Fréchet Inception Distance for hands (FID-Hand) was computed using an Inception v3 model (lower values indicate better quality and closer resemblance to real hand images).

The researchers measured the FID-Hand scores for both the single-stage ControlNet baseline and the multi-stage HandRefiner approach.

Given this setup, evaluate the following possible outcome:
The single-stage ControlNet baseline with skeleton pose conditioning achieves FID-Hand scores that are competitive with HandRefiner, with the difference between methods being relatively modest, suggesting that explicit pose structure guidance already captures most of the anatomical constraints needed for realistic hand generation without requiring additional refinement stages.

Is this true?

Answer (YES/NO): NO